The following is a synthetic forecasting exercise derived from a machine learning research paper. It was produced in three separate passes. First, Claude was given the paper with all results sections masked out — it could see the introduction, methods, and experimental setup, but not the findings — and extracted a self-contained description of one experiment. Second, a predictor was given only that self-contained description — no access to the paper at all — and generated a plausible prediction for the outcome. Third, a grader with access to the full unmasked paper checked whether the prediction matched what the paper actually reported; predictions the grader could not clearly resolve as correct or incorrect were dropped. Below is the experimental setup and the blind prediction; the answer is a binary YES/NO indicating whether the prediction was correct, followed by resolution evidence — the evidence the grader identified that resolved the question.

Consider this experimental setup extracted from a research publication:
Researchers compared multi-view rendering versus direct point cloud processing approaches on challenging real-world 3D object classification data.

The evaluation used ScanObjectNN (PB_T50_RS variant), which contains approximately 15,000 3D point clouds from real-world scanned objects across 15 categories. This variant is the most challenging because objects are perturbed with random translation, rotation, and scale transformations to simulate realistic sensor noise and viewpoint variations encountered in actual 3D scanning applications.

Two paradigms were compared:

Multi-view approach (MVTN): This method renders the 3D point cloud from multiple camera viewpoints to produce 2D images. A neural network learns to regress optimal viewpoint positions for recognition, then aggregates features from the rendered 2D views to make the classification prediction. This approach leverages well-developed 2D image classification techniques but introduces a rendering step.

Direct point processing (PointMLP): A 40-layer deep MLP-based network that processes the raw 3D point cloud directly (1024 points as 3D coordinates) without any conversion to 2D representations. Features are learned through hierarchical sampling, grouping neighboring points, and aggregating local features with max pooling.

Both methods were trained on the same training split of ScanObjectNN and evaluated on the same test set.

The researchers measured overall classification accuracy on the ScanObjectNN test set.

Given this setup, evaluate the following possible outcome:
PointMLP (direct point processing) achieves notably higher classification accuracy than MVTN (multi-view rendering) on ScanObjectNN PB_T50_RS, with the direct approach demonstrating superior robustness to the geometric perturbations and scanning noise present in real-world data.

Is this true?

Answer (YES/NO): YES